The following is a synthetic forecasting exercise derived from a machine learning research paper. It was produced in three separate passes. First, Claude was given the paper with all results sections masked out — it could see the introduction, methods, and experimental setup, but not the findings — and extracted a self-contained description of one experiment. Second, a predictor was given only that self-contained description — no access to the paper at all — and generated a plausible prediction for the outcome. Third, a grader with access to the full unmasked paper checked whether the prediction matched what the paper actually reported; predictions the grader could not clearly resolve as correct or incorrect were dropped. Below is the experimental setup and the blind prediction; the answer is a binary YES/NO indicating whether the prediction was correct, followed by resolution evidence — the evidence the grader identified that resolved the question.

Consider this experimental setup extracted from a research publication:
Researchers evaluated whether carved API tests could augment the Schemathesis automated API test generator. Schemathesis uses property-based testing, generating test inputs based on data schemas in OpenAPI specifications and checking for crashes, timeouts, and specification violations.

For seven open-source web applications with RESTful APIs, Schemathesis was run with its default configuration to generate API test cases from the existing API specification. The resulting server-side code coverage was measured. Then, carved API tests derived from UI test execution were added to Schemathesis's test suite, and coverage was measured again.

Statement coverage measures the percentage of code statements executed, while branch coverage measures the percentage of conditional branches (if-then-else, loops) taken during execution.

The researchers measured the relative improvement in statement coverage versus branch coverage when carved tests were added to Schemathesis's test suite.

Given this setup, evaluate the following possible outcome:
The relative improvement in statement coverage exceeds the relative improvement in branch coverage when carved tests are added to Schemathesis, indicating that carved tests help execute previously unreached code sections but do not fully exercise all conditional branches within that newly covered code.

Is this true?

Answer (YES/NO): NO